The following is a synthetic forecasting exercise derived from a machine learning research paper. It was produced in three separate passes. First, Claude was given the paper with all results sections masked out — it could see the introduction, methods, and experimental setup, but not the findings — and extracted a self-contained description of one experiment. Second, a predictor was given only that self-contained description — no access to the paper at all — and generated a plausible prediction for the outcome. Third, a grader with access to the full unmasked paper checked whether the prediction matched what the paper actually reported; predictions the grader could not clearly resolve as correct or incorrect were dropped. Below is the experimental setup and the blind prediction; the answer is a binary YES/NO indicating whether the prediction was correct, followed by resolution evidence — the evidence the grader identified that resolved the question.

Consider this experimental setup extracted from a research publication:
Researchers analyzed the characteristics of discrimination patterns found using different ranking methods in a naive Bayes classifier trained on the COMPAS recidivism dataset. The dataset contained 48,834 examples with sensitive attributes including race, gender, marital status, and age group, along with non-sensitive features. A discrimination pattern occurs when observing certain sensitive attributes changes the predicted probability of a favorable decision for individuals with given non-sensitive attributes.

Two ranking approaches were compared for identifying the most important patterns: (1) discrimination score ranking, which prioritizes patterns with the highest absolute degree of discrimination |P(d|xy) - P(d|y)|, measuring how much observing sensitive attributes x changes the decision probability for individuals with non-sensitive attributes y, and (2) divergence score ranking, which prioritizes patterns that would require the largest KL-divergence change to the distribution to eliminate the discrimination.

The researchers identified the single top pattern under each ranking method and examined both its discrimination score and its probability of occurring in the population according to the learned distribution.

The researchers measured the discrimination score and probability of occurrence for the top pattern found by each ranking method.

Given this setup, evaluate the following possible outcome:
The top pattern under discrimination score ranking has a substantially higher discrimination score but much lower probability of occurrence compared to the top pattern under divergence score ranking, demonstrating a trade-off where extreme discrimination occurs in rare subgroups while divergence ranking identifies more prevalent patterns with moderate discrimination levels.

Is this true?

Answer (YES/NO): YES